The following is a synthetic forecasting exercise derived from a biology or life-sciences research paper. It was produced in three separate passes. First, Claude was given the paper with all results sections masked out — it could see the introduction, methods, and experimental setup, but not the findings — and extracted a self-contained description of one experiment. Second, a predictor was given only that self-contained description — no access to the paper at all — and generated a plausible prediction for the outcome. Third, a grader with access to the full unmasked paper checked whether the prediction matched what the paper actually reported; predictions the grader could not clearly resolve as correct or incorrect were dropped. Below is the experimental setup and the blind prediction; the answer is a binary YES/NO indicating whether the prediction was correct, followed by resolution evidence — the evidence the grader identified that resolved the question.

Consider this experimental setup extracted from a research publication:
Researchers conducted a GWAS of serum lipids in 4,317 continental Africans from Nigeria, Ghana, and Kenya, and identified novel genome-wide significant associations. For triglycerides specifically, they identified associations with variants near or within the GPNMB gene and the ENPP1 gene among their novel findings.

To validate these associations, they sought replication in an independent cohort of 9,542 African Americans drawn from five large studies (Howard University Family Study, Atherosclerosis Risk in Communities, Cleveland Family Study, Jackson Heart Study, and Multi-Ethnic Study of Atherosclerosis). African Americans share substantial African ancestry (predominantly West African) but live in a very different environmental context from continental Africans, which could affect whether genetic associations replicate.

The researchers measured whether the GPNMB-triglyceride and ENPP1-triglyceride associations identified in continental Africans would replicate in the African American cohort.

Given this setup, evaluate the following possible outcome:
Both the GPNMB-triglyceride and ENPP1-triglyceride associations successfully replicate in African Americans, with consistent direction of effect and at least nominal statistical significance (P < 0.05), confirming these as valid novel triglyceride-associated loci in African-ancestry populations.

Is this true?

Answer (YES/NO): YES